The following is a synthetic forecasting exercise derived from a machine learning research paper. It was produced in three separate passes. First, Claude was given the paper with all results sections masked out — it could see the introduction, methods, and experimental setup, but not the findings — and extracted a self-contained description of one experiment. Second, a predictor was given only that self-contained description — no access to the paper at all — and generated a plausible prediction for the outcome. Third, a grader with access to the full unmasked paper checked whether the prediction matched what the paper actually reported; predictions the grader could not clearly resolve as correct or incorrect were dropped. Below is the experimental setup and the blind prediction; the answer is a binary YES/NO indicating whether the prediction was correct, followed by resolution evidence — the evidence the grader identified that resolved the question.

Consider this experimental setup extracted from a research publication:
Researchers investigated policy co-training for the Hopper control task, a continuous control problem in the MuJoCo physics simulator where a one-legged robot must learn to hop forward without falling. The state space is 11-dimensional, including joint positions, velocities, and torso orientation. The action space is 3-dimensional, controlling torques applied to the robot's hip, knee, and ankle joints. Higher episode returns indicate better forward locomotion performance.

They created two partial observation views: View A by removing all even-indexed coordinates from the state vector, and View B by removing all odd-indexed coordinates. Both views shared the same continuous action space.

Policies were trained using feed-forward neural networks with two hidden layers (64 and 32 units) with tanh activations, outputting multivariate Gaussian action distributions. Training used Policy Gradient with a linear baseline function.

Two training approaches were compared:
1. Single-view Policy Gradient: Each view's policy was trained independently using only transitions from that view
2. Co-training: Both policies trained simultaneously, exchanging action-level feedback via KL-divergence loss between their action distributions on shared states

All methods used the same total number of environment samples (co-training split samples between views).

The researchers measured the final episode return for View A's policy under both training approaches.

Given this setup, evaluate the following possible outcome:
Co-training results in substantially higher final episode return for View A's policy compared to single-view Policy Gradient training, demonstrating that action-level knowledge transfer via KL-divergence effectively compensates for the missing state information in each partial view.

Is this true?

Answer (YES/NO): NO